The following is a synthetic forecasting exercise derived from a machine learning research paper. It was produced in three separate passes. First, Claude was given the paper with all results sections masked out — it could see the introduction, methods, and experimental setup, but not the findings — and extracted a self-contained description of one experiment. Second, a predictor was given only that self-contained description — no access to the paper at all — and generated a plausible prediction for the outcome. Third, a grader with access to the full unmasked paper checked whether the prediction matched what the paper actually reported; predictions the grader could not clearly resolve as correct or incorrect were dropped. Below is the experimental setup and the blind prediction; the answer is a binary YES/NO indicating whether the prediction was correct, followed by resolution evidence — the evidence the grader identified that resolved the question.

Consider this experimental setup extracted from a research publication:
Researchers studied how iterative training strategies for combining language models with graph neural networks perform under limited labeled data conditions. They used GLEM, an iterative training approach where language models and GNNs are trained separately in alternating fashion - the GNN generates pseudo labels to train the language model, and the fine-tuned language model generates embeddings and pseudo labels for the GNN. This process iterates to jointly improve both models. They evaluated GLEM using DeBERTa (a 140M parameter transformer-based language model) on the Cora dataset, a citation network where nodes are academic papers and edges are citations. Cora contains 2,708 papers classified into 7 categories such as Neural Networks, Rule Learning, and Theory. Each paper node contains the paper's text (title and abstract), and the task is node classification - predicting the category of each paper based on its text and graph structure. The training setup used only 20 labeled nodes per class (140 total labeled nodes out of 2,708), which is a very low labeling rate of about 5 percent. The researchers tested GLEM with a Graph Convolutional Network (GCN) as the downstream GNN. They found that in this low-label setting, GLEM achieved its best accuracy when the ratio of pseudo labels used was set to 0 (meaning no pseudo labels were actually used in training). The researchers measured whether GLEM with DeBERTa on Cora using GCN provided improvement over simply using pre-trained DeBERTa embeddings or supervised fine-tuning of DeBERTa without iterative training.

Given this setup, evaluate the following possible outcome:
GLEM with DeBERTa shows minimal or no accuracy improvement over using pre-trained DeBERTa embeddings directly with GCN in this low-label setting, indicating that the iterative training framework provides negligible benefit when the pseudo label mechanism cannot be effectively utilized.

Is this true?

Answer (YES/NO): NO